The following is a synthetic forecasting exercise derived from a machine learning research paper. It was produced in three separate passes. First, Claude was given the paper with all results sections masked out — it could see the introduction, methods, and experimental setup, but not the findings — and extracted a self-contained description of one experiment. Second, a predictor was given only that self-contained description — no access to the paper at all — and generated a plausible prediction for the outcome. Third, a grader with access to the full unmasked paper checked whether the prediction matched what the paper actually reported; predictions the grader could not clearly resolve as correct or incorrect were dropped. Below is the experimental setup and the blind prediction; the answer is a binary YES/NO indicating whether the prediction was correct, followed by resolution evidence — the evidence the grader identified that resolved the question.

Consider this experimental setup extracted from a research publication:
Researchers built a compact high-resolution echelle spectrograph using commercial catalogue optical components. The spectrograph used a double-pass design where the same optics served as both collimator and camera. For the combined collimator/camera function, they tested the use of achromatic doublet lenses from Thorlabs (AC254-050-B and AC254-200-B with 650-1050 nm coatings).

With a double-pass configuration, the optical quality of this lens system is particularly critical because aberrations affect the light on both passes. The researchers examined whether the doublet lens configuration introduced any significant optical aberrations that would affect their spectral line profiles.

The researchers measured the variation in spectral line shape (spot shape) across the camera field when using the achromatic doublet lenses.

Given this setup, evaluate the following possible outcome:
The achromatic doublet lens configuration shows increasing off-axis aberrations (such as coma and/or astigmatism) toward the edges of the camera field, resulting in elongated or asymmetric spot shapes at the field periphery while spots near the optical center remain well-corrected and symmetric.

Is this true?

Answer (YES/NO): YES